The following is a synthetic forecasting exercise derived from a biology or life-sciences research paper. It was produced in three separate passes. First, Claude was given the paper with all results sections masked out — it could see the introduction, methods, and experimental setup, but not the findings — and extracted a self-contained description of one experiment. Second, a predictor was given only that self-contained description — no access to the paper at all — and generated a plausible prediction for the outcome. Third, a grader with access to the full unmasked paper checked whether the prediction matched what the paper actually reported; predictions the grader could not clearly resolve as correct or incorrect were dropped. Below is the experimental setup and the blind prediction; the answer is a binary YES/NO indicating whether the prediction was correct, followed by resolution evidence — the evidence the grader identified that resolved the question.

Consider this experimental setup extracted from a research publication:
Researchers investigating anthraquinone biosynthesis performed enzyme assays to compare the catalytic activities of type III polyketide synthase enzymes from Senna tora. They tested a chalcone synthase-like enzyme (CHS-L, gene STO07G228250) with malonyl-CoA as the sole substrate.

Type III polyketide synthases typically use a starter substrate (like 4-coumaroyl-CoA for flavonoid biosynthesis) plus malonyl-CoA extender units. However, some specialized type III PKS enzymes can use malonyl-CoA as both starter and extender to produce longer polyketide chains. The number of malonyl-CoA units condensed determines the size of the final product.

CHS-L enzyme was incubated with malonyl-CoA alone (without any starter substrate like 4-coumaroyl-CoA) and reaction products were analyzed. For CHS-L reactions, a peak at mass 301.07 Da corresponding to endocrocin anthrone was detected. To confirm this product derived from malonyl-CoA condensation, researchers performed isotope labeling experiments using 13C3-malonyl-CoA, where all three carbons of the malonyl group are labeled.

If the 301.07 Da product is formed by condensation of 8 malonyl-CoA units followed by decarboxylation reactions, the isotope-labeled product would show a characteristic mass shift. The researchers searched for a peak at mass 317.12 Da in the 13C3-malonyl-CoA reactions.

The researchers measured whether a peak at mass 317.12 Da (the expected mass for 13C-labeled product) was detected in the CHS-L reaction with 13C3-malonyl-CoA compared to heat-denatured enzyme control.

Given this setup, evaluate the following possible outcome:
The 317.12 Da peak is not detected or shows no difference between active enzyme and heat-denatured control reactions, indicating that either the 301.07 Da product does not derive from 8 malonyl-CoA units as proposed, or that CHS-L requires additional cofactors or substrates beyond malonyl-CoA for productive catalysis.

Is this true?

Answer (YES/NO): NO